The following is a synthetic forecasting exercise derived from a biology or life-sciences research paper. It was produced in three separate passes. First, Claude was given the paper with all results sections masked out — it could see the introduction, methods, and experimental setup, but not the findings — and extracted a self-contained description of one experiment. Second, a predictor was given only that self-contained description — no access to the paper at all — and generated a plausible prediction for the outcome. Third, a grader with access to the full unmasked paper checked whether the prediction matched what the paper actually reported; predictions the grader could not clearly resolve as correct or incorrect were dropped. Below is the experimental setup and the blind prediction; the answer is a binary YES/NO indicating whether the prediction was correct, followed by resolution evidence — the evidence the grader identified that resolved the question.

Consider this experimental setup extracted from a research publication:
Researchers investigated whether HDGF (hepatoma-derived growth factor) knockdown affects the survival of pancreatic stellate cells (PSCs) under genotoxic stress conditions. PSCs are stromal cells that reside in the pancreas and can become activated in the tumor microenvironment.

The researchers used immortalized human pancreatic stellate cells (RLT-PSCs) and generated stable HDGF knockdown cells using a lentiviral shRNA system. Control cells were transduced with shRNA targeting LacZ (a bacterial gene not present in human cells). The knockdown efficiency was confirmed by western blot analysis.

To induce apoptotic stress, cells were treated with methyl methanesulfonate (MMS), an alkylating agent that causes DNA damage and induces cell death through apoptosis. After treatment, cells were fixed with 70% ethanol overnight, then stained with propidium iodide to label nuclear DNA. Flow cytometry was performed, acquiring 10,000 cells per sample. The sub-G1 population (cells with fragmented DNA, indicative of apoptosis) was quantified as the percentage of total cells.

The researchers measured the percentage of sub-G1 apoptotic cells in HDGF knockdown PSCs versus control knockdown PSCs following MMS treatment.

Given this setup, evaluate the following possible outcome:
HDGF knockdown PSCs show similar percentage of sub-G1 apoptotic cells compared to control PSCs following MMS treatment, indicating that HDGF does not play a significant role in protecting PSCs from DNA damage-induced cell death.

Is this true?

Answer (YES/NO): NO